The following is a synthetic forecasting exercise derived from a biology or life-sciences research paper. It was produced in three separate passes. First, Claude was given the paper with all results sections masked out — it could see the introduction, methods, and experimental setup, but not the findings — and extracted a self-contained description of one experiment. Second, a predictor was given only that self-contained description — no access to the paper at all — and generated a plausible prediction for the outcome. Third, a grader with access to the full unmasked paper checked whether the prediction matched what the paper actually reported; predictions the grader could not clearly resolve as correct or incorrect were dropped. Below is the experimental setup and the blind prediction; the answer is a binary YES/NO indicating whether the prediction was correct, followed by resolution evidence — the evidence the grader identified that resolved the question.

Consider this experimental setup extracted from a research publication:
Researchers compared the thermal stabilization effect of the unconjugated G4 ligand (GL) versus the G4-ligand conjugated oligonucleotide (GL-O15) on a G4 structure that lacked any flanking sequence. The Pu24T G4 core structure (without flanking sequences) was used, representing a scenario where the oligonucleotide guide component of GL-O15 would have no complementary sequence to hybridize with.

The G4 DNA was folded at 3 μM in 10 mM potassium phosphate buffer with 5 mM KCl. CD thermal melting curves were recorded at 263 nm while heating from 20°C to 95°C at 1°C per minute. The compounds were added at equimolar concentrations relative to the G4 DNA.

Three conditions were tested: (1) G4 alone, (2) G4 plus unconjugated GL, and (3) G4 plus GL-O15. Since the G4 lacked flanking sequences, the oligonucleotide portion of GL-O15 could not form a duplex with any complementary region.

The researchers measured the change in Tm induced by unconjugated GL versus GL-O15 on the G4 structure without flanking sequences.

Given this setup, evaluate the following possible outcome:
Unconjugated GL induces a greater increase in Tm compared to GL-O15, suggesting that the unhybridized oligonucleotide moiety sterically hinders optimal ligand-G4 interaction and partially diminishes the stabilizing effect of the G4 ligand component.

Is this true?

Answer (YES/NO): YES